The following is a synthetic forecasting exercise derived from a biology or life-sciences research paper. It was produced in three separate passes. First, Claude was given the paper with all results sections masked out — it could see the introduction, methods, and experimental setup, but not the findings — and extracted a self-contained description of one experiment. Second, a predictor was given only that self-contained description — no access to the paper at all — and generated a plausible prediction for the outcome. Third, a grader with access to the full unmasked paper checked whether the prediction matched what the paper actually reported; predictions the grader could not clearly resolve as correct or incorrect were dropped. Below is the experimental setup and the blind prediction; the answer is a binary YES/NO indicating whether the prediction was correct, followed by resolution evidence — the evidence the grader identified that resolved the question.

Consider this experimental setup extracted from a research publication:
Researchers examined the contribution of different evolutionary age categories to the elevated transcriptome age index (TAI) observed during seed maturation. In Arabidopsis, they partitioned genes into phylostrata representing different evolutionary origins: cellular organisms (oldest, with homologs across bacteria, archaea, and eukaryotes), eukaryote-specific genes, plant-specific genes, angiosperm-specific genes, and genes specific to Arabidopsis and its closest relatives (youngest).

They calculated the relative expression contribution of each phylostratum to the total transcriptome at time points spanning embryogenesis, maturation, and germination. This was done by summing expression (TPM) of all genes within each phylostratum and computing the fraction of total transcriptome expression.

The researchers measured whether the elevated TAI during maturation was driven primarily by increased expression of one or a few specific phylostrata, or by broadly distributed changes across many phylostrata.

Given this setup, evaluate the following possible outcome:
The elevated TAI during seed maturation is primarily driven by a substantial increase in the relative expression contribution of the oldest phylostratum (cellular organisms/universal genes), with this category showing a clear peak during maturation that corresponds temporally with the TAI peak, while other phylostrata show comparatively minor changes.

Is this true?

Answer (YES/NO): NO